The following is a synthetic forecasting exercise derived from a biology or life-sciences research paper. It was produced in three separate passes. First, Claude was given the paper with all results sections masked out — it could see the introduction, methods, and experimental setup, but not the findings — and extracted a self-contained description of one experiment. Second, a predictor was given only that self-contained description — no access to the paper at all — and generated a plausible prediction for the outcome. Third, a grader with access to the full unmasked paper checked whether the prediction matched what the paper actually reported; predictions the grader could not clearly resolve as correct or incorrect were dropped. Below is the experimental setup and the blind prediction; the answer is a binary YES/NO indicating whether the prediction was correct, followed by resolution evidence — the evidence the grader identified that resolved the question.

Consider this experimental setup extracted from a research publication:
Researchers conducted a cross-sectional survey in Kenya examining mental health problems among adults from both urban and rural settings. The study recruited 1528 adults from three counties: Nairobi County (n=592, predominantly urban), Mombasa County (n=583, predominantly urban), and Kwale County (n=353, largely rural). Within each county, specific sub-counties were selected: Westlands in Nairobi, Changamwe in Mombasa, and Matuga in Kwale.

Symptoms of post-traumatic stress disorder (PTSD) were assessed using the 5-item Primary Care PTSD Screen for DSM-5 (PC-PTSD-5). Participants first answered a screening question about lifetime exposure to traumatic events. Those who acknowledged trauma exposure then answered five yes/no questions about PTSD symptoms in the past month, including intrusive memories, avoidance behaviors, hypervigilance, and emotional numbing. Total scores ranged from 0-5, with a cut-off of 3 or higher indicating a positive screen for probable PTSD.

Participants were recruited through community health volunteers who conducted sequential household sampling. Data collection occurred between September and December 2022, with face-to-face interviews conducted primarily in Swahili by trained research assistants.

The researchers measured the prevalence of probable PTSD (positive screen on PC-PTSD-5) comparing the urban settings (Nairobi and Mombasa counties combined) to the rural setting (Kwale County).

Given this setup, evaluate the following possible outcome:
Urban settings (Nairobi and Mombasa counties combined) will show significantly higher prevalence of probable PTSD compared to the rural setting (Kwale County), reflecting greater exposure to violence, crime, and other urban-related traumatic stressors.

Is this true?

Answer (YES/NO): YES